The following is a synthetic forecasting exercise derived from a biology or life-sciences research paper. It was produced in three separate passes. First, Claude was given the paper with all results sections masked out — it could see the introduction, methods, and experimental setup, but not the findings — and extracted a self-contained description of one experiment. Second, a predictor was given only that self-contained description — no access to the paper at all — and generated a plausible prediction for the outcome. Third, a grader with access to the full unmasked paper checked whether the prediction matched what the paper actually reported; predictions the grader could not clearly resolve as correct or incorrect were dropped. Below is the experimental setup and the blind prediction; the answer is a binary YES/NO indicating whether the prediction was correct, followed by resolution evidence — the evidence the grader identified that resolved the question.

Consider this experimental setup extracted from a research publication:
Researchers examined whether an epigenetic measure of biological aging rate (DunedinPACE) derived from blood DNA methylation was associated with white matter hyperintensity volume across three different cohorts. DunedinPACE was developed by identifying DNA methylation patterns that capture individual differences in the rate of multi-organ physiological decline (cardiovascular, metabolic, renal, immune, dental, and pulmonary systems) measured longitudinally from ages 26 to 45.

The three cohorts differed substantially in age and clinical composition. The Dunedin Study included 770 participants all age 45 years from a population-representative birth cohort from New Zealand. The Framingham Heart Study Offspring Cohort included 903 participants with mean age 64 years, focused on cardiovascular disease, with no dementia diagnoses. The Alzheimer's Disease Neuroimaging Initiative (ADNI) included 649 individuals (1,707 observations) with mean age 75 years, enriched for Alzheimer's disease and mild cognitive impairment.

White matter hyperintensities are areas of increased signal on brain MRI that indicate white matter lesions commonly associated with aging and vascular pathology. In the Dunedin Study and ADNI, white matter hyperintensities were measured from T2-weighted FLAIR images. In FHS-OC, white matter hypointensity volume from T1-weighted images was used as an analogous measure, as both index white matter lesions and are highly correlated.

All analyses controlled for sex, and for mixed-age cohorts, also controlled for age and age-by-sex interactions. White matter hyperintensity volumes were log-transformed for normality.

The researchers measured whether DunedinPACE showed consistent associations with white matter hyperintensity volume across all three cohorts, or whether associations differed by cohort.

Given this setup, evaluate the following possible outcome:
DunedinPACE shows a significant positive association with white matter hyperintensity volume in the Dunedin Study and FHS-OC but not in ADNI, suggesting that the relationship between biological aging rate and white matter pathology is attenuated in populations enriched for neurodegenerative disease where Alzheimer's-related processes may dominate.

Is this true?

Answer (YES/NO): YES